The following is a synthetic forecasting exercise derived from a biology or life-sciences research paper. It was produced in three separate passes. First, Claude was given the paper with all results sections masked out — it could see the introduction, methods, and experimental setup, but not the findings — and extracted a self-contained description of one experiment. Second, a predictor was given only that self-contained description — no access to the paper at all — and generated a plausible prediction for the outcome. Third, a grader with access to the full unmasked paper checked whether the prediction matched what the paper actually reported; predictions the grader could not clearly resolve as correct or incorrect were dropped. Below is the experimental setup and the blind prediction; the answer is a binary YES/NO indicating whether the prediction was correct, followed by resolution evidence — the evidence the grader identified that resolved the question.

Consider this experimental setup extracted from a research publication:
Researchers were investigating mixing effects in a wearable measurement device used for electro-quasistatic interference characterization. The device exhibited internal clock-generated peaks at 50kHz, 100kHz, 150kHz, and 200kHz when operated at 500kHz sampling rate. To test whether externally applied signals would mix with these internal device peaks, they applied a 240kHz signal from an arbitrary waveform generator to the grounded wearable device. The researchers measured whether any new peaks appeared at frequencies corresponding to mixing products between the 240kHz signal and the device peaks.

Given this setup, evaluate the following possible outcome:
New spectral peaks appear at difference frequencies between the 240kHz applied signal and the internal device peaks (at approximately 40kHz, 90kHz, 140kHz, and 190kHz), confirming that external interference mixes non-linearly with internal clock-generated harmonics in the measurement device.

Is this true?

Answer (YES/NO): NO